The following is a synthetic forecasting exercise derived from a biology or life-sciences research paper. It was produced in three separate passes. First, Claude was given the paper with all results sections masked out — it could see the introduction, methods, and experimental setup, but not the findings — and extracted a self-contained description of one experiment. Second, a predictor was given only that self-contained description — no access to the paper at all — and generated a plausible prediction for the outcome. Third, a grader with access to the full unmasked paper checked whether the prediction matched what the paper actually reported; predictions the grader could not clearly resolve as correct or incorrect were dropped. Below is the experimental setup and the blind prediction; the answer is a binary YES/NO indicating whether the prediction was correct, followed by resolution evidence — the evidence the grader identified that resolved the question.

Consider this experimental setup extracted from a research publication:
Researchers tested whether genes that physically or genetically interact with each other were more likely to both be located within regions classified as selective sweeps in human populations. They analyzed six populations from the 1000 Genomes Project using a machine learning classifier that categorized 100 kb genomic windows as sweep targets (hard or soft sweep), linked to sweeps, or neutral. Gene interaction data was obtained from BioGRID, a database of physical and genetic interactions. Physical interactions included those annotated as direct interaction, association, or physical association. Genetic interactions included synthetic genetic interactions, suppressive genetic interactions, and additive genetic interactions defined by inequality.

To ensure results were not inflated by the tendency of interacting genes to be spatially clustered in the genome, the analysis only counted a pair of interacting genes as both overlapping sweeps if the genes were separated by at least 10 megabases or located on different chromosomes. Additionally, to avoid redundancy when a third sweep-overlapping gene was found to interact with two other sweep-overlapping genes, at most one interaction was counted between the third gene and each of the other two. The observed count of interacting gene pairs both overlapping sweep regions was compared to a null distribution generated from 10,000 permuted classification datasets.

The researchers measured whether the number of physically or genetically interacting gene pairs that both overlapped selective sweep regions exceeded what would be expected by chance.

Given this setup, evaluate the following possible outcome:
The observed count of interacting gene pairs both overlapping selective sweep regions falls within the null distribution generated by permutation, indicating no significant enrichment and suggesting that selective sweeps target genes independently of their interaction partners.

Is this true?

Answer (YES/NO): NO